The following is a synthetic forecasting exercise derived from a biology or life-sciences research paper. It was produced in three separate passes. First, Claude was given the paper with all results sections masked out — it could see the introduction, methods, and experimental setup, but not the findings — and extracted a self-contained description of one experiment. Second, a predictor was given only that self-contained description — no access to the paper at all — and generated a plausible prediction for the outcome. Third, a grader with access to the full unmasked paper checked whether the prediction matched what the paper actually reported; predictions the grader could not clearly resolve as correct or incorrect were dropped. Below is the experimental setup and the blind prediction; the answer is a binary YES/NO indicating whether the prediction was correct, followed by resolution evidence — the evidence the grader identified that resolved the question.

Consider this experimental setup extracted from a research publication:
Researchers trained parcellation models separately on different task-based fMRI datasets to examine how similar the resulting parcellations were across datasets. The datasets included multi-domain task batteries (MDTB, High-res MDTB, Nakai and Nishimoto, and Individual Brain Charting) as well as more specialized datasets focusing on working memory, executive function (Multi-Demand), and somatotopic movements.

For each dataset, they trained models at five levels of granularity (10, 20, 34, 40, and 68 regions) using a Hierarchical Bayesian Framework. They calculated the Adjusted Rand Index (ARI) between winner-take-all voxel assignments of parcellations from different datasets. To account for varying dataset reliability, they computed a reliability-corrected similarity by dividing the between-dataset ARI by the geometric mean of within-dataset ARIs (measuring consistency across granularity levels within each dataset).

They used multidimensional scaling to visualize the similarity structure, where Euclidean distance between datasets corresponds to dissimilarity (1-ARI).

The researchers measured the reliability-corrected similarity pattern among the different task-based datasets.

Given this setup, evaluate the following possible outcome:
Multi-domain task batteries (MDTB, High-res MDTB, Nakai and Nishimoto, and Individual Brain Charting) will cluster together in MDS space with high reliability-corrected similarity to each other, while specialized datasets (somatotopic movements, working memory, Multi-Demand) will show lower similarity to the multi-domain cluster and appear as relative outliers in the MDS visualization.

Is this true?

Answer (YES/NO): NO